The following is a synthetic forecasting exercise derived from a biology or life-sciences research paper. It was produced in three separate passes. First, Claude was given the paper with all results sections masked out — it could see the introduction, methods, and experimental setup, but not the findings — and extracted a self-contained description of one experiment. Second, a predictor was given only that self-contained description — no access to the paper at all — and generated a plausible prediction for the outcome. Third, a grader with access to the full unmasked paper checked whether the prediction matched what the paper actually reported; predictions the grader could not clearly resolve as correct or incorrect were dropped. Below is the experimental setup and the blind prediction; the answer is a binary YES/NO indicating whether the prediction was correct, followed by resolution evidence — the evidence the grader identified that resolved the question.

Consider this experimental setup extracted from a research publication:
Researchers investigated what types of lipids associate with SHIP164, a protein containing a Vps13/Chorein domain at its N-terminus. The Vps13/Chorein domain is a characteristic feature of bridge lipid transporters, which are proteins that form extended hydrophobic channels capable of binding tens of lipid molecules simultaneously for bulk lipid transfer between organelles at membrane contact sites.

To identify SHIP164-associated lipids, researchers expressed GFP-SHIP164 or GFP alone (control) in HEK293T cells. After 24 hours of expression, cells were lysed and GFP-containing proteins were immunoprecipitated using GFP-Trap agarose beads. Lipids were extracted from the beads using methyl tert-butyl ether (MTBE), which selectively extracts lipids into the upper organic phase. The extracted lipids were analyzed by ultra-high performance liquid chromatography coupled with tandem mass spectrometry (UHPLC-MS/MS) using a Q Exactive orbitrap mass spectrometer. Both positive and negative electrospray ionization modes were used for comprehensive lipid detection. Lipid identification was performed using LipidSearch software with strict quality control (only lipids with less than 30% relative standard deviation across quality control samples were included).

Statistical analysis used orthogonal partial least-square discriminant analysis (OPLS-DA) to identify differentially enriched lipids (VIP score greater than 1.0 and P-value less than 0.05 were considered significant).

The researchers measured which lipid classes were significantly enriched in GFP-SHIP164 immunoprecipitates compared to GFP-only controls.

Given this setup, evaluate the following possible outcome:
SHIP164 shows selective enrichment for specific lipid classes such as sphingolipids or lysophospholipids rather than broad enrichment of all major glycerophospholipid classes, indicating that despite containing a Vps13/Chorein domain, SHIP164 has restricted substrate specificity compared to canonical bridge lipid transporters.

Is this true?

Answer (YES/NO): NO